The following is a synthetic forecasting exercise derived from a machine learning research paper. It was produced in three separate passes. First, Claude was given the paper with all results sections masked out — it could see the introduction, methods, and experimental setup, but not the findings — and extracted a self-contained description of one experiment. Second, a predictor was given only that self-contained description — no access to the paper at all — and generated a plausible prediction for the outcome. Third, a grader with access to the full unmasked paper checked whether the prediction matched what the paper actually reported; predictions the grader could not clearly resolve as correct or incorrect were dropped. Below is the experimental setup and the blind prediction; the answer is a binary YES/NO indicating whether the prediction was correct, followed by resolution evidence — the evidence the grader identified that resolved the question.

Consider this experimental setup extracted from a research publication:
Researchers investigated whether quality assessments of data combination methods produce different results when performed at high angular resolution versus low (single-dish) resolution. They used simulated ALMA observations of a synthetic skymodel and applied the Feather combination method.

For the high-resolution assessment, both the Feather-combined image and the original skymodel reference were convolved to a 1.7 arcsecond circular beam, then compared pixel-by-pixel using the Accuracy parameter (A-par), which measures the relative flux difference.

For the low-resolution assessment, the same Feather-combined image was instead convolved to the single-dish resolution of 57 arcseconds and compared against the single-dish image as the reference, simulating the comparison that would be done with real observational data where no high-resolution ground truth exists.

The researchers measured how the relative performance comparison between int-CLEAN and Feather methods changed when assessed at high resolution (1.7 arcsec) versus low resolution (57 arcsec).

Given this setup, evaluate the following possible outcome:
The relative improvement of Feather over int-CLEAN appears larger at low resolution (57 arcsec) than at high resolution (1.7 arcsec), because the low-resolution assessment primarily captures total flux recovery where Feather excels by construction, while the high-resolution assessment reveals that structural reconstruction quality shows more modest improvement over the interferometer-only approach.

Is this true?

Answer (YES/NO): NO